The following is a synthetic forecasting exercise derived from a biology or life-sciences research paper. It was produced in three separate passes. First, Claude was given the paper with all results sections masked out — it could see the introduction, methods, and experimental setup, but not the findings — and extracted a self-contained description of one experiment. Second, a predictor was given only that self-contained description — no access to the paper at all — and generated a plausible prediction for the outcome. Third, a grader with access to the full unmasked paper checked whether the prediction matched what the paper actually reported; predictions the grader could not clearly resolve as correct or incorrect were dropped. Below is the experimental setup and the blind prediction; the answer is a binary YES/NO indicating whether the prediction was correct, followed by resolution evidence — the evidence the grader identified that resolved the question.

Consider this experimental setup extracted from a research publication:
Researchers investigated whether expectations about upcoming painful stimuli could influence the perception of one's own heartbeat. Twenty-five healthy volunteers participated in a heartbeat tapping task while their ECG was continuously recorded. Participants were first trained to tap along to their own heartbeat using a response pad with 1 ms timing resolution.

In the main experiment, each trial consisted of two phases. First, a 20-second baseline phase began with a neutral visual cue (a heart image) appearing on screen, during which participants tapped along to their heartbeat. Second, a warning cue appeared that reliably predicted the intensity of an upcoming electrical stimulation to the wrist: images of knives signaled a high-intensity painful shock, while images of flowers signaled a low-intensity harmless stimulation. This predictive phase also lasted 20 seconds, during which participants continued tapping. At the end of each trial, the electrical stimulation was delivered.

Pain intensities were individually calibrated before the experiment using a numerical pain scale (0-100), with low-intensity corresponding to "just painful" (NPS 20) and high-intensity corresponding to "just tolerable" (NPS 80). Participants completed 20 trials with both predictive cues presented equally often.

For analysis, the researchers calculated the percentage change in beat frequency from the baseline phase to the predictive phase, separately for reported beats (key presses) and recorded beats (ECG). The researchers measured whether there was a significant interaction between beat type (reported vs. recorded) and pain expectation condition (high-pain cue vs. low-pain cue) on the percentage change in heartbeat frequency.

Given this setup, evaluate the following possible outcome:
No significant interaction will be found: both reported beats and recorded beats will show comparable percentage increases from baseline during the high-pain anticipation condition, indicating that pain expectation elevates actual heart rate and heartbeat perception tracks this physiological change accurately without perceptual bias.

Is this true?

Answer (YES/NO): NO